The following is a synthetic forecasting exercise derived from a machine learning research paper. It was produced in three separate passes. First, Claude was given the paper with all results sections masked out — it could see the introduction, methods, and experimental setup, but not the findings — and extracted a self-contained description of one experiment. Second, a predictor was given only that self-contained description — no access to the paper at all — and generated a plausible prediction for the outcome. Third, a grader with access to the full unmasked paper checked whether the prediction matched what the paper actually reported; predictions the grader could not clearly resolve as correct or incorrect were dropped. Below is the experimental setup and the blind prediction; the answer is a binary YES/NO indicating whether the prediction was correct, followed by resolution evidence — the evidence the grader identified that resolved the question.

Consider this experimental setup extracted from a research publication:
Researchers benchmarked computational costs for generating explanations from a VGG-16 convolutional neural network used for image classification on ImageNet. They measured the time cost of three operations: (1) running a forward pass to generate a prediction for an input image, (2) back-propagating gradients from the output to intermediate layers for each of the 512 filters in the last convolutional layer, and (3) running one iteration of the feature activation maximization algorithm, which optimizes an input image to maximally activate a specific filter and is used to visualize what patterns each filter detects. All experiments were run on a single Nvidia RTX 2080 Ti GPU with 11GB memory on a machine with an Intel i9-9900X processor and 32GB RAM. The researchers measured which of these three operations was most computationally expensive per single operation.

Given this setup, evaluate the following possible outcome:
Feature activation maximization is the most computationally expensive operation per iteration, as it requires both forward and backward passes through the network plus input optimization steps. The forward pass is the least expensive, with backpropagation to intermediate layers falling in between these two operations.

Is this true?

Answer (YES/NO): YES